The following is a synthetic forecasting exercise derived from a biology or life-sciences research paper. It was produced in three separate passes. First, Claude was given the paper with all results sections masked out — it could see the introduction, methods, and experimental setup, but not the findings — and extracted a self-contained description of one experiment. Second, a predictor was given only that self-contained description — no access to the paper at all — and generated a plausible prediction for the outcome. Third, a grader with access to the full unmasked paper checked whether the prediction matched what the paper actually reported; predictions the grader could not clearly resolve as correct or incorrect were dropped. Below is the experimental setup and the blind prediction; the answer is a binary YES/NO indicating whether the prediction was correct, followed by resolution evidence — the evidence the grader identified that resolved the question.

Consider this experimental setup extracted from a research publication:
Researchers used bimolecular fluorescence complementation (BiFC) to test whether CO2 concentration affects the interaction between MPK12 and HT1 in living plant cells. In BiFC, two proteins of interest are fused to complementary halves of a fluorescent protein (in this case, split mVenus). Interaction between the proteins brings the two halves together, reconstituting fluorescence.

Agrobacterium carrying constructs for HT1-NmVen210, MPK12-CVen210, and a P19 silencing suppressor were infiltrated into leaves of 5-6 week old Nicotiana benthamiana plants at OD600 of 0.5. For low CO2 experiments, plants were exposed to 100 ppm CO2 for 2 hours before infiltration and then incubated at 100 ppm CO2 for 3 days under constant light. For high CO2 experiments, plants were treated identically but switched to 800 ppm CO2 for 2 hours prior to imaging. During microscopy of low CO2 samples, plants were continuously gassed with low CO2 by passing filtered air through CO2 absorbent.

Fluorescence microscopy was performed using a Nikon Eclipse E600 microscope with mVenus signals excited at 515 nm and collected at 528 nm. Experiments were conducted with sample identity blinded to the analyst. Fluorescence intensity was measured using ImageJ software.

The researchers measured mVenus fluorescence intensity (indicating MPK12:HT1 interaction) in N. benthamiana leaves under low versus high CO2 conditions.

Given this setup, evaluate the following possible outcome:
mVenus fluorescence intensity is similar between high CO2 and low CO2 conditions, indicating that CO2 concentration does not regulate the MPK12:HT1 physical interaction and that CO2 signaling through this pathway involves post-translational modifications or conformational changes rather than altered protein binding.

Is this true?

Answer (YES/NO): NO